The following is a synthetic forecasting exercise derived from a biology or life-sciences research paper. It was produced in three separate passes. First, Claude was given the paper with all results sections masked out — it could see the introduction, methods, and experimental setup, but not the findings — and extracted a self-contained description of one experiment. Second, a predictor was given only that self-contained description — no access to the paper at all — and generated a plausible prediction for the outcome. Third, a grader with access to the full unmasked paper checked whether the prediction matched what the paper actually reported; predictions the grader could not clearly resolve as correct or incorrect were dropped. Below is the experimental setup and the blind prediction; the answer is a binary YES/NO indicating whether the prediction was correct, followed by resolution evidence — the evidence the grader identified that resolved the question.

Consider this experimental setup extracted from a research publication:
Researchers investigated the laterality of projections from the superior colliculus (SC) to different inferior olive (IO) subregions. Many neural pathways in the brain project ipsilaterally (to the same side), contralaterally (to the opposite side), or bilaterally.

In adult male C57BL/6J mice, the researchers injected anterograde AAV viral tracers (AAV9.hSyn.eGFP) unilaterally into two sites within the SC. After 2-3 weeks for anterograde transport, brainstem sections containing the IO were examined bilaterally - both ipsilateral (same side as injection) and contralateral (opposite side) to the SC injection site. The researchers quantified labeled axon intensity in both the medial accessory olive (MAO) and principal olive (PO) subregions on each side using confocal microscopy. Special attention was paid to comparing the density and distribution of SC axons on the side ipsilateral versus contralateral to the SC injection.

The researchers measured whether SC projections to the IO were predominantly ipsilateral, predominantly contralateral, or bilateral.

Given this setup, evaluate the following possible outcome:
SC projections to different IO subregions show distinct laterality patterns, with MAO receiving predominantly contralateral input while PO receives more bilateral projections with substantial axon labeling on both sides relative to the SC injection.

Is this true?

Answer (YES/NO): NO